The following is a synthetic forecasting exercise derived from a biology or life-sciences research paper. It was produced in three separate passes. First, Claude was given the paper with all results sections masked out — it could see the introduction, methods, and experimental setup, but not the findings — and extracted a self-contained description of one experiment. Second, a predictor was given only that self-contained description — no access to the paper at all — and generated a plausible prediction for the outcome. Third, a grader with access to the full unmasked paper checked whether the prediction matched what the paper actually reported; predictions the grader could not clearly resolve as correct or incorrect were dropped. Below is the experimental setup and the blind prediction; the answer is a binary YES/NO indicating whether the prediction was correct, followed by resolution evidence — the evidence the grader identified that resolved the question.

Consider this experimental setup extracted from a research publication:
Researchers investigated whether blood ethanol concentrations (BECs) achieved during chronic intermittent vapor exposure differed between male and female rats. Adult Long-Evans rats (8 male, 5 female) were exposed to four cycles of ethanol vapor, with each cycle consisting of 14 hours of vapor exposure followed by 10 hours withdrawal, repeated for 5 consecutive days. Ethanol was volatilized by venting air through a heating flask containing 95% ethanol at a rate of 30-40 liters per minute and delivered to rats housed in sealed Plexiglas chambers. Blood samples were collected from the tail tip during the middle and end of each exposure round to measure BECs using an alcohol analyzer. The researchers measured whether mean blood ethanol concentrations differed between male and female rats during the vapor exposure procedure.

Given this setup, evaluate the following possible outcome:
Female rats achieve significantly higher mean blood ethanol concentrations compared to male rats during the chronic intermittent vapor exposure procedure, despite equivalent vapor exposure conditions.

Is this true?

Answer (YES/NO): NO